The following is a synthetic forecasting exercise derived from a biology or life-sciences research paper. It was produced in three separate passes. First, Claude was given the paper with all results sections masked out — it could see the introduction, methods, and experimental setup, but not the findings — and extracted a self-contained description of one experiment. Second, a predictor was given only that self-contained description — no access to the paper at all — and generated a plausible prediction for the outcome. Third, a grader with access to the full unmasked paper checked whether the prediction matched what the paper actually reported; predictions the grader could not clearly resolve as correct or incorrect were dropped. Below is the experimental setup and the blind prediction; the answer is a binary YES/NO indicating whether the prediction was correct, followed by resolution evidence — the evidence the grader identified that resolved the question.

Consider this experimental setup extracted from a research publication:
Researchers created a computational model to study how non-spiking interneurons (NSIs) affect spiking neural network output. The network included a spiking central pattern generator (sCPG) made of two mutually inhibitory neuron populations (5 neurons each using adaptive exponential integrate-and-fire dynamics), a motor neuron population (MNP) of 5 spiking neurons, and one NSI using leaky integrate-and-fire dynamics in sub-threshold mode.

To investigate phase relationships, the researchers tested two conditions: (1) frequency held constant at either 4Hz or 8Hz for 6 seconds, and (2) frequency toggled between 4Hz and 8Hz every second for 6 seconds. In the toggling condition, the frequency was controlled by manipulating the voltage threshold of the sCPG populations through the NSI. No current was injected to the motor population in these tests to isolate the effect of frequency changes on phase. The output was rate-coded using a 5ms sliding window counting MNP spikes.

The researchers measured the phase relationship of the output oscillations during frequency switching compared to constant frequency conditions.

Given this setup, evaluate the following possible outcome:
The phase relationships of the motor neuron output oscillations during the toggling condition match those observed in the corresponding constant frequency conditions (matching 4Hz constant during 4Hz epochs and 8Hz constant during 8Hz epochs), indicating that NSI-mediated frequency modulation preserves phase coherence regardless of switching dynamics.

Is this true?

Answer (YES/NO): NO